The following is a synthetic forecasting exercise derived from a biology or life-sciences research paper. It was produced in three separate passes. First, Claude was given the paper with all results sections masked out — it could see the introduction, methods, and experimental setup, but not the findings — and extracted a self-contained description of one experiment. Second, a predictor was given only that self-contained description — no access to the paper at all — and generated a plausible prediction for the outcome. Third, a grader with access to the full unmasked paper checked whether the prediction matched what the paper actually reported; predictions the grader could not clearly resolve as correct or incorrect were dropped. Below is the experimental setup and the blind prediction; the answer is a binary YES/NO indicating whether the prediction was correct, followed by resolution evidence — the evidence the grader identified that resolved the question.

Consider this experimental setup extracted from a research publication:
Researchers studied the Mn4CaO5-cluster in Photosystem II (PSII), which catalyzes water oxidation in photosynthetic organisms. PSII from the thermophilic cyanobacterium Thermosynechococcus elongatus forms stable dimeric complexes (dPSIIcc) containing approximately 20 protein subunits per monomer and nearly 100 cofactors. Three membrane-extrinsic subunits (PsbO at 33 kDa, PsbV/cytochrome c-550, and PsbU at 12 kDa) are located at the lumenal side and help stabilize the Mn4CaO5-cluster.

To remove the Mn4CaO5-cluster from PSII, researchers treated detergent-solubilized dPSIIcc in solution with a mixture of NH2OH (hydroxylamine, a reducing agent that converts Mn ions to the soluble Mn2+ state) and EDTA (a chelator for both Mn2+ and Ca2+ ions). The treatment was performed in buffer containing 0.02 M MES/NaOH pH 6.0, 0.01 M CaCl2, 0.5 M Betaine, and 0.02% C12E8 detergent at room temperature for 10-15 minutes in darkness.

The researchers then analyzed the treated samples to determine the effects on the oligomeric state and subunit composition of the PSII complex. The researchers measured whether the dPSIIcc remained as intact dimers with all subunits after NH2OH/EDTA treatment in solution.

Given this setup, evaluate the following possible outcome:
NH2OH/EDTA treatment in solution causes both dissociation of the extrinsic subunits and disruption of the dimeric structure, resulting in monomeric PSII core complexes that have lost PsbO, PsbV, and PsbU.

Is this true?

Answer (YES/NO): YES